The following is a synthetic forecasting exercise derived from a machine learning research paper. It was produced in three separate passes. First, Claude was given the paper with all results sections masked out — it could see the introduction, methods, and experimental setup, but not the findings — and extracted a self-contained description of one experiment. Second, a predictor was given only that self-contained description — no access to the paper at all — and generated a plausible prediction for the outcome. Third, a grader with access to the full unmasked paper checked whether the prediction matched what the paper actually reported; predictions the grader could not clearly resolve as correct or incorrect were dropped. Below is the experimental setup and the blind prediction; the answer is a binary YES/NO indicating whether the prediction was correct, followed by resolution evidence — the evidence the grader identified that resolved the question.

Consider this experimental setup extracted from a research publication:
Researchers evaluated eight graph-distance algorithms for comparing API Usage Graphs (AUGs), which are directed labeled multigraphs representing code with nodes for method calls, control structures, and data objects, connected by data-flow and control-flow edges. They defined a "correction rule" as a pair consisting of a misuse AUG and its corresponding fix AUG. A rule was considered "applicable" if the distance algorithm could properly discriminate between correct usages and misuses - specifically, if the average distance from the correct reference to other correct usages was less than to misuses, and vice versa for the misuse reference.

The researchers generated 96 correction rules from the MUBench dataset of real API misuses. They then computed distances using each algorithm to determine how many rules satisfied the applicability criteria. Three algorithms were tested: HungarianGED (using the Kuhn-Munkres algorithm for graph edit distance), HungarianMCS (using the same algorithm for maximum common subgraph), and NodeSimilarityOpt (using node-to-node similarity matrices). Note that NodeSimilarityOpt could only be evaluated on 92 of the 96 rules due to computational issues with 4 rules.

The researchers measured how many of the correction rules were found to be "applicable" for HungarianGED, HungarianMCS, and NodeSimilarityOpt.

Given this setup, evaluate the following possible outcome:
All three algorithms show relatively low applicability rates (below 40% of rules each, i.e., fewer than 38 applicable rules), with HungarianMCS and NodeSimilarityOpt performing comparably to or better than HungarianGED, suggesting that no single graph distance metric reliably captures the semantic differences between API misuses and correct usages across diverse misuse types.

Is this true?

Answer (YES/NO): NO